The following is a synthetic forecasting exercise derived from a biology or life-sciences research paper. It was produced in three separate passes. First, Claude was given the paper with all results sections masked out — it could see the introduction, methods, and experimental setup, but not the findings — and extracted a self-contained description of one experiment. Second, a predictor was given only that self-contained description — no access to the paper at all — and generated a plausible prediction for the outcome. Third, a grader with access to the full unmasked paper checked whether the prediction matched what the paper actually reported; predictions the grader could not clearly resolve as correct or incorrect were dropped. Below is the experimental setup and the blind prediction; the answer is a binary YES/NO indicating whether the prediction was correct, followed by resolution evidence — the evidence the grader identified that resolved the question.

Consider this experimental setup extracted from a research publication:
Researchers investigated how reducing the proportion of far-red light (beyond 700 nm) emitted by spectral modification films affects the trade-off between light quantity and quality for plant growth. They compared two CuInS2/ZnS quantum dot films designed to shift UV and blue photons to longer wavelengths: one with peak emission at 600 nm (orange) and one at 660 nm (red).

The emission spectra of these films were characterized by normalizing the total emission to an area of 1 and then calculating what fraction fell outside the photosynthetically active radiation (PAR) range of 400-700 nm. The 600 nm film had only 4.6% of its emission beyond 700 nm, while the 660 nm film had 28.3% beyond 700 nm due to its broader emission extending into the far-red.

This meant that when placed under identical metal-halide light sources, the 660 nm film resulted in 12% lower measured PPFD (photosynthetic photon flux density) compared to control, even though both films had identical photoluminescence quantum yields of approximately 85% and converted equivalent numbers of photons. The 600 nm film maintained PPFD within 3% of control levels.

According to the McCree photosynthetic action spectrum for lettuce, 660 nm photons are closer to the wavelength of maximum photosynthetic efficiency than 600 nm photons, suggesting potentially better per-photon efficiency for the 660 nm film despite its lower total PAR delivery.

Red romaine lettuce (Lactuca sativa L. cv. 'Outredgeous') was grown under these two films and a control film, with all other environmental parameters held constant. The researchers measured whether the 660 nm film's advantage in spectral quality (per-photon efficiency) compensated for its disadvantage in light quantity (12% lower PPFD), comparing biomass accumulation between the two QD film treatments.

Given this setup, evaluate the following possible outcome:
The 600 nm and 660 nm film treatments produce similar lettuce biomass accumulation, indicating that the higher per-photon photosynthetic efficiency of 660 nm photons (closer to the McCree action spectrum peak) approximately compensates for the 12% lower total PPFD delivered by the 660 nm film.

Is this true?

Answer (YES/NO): YES